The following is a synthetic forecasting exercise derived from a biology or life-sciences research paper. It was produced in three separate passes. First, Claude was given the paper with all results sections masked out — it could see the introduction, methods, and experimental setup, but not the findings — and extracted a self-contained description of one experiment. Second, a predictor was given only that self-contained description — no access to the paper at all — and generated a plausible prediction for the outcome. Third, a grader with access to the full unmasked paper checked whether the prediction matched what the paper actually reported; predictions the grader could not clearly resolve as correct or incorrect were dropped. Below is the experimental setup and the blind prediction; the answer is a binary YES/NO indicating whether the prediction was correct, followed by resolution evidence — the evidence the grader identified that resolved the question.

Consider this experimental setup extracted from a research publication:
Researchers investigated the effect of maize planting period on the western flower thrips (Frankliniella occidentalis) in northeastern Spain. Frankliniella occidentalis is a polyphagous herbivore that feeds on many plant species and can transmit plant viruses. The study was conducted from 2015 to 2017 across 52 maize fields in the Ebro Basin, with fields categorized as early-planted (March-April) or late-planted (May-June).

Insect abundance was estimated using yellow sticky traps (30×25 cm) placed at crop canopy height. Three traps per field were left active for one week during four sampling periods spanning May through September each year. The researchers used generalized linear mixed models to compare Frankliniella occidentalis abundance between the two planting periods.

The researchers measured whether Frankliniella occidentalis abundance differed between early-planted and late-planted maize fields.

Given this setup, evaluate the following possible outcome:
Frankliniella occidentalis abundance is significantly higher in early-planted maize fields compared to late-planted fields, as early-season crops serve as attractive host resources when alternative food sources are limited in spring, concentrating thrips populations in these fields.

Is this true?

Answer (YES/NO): NO